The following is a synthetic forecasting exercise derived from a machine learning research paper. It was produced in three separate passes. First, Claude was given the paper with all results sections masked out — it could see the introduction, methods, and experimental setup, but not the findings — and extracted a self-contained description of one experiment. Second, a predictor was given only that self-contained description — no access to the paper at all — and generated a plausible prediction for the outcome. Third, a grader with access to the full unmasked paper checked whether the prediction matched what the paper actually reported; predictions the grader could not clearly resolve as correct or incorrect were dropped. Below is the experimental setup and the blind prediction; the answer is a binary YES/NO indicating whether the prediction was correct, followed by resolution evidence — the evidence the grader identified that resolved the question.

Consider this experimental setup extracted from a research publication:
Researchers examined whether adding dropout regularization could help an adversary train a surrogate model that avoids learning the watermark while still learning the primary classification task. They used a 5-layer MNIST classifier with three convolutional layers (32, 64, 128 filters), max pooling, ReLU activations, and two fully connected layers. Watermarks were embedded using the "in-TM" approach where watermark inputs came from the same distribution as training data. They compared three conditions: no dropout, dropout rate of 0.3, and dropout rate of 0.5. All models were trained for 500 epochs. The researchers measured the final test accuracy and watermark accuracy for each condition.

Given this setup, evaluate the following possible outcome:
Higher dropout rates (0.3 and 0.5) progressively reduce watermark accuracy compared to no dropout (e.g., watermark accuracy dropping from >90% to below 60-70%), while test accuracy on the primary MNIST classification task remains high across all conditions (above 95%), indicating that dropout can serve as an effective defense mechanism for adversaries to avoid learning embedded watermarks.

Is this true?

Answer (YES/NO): NO